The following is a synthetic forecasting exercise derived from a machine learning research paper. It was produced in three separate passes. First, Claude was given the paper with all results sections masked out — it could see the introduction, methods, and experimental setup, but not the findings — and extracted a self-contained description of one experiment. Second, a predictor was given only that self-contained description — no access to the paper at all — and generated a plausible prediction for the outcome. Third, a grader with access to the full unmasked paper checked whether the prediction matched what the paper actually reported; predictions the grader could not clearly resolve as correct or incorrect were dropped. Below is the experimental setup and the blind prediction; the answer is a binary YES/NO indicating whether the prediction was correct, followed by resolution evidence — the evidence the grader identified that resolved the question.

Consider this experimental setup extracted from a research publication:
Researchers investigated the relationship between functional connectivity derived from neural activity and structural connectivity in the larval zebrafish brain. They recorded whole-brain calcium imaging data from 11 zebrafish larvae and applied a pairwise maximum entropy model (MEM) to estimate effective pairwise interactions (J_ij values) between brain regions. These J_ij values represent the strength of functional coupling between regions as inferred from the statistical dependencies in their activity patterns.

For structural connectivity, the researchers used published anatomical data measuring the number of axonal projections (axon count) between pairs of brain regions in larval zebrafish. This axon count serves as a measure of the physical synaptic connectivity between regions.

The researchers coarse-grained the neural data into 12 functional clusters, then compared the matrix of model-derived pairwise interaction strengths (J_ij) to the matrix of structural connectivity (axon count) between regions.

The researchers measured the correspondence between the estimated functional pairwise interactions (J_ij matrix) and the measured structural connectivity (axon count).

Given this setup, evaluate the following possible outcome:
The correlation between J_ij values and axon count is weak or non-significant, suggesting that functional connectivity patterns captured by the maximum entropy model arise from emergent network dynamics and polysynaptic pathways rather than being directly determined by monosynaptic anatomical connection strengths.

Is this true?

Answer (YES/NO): NO